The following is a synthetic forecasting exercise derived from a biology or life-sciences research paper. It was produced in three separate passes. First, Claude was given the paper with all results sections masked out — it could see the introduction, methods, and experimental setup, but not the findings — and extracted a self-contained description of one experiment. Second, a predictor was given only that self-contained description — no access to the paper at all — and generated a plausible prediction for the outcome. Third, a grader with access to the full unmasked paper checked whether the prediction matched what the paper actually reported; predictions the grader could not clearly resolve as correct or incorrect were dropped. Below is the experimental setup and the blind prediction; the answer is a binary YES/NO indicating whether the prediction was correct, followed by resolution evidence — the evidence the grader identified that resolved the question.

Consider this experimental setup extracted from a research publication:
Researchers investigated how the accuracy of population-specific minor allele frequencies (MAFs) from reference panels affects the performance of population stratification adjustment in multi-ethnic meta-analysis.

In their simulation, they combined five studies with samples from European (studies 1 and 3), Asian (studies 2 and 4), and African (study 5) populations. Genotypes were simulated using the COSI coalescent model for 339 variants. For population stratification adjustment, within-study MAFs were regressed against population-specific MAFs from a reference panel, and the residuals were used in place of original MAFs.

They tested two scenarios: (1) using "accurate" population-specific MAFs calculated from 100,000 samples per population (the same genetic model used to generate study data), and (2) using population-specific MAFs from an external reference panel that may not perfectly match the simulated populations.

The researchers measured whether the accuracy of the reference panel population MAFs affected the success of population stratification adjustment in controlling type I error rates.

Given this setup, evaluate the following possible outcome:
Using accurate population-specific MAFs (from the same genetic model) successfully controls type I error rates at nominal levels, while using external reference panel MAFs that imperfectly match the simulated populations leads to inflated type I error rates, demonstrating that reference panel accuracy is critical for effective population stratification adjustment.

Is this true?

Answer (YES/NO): YES